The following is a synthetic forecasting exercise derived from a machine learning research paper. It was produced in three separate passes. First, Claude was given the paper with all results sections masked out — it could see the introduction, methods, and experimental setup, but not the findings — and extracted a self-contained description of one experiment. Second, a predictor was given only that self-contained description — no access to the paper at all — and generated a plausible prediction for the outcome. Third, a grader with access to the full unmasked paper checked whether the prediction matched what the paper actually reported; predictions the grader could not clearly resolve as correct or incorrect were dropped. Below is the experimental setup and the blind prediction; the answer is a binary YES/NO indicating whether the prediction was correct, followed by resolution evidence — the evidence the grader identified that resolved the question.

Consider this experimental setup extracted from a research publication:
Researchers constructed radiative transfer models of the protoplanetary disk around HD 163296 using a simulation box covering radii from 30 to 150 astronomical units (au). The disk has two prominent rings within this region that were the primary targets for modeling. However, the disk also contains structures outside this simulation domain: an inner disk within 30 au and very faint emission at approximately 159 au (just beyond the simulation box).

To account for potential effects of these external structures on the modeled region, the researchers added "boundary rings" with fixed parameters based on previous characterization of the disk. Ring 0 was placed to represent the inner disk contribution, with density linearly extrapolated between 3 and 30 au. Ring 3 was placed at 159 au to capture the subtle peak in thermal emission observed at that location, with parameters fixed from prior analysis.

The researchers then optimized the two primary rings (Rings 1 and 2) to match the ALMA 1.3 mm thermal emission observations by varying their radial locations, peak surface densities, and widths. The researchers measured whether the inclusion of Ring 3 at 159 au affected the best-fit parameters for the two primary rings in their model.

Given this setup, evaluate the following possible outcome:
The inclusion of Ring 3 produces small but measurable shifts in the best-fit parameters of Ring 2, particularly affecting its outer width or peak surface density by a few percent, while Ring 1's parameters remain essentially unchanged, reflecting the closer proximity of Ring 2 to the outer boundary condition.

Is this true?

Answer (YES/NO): NO